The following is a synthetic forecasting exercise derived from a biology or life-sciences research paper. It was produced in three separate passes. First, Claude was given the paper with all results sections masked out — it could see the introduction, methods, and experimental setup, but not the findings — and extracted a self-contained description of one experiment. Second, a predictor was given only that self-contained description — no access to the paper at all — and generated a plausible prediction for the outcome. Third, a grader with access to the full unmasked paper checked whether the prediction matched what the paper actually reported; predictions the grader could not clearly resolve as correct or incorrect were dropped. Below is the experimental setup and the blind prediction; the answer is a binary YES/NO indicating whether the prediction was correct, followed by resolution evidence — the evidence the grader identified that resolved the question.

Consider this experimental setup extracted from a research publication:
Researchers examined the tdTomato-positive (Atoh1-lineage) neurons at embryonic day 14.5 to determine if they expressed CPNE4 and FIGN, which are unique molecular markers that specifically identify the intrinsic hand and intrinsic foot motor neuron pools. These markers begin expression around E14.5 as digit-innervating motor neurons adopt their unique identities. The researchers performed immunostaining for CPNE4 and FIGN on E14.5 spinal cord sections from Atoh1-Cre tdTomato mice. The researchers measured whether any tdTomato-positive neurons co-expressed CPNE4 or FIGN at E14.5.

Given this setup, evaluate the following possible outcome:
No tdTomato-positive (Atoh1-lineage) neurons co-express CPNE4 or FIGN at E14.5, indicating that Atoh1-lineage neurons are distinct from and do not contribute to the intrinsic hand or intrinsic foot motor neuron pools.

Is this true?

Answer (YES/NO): NO